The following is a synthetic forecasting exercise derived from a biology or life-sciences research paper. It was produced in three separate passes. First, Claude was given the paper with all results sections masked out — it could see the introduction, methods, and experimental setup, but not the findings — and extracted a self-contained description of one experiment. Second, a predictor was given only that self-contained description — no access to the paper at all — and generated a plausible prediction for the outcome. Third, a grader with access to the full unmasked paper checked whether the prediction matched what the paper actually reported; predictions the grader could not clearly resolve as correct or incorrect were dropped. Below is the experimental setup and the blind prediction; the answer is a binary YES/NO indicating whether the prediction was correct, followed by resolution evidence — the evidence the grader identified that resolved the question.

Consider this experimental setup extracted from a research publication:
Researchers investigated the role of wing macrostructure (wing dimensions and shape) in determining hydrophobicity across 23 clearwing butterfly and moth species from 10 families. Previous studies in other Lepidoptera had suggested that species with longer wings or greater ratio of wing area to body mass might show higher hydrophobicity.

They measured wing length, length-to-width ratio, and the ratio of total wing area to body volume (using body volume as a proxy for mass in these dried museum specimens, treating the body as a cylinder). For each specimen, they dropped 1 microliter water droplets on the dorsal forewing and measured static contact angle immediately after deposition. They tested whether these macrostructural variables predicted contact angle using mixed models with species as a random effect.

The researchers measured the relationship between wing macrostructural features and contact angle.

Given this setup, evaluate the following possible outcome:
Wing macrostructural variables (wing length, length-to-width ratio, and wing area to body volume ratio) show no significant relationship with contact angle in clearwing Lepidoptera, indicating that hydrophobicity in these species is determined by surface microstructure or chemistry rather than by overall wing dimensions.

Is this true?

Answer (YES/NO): NO